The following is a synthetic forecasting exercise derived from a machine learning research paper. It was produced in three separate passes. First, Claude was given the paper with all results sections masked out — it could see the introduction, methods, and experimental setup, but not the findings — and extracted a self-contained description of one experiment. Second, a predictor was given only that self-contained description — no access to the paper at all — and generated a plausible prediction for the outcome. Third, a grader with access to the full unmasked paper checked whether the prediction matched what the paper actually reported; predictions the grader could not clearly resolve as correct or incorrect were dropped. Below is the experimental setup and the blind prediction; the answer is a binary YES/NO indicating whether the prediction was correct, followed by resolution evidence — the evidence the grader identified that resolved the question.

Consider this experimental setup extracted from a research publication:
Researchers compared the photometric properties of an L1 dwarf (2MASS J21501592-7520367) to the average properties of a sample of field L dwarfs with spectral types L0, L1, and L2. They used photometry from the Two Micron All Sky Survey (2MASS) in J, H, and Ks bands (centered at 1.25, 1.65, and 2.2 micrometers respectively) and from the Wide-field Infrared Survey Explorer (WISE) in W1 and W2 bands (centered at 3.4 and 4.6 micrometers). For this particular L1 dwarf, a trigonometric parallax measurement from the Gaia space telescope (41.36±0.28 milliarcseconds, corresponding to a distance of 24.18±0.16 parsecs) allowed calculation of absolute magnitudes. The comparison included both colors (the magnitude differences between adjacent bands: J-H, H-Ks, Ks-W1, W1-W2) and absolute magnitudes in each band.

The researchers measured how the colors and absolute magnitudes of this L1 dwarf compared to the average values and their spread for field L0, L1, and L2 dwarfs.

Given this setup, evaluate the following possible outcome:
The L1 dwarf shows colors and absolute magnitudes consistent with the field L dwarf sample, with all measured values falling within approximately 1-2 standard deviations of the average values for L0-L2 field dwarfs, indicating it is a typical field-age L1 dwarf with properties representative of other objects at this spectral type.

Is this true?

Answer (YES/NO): YES